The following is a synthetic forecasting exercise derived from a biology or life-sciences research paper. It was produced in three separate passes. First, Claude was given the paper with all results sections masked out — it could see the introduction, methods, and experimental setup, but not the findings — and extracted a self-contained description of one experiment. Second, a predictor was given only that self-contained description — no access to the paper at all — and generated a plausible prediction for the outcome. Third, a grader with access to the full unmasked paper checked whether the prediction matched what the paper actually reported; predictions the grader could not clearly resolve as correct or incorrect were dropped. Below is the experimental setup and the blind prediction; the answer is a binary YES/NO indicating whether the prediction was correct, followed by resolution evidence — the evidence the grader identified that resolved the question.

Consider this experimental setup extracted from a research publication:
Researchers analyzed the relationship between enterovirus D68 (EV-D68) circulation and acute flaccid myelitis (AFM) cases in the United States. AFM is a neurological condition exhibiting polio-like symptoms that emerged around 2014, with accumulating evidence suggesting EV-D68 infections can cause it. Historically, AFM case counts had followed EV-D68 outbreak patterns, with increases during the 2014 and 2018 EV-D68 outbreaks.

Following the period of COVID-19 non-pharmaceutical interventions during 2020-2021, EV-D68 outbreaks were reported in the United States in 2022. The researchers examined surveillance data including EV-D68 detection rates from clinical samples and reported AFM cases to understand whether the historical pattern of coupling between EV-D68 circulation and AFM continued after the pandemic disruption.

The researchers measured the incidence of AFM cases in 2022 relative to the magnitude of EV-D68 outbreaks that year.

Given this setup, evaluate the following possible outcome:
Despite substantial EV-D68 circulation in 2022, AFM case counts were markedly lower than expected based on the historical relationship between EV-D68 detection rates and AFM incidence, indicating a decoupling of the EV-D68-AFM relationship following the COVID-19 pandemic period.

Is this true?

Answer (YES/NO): YES